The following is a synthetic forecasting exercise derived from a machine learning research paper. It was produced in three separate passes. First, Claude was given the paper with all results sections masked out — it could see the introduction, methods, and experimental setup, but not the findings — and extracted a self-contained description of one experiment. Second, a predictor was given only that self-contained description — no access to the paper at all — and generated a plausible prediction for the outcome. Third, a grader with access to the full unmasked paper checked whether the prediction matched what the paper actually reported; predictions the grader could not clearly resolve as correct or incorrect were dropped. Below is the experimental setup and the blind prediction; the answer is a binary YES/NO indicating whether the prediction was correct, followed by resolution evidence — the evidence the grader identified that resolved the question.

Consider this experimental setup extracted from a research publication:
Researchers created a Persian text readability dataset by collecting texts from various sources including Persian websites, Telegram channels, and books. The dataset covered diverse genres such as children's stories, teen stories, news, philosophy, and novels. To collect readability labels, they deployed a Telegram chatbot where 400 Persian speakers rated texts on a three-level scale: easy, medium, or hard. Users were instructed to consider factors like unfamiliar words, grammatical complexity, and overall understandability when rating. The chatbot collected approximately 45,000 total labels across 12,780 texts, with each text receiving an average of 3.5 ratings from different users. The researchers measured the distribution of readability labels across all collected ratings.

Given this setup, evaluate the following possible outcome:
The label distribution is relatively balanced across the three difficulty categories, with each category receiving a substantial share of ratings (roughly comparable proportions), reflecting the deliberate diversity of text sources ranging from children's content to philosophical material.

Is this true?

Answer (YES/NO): NO